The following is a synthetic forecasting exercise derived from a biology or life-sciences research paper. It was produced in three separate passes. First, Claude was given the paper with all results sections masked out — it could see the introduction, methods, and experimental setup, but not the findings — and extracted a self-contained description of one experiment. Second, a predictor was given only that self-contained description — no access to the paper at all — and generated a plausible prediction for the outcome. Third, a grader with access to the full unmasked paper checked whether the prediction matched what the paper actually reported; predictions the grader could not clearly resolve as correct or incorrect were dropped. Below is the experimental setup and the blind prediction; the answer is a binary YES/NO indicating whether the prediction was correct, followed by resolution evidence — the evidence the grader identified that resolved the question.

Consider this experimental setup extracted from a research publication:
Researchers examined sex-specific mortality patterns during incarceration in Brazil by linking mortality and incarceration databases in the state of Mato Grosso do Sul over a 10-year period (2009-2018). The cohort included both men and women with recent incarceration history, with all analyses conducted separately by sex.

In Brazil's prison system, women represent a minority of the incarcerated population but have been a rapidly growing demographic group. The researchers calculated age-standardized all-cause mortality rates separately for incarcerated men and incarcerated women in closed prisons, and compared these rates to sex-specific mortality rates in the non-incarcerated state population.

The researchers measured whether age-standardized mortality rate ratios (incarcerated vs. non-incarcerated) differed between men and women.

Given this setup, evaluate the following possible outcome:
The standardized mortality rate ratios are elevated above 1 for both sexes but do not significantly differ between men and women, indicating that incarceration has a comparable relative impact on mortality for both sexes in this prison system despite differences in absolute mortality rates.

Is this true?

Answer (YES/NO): NO